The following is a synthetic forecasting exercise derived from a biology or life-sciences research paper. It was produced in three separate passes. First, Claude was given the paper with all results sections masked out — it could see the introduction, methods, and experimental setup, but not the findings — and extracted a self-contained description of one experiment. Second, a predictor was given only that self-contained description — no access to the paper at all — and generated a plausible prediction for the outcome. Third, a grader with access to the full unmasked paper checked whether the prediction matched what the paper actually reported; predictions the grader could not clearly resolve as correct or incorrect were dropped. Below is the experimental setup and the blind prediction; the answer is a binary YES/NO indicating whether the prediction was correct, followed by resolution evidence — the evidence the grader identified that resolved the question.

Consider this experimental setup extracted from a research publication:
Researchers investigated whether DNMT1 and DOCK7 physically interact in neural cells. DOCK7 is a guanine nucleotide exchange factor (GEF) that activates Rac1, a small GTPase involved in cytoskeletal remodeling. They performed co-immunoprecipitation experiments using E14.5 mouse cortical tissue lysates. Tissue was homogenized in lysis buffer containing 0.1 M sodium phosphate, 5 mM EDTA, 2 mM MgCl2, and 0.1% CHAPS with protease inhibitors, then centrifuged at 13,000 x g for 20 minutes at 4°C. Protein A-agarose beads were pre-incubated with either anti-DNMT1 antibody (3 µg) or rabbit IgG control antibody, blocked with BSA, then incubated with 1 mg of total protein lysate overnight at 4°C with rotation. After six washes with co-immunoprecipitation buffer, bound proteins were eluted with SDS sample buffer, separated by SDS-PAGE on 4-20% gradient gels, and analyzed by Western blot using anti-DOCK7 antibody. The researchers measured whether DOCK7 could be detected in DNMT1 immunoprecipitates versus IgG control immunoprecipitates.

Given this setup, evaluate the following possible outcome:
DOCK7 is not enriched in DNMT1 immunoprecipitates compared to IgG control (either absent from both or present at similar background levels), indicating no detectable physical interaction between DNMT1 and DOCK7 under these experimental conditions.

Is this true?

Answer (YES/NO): NO